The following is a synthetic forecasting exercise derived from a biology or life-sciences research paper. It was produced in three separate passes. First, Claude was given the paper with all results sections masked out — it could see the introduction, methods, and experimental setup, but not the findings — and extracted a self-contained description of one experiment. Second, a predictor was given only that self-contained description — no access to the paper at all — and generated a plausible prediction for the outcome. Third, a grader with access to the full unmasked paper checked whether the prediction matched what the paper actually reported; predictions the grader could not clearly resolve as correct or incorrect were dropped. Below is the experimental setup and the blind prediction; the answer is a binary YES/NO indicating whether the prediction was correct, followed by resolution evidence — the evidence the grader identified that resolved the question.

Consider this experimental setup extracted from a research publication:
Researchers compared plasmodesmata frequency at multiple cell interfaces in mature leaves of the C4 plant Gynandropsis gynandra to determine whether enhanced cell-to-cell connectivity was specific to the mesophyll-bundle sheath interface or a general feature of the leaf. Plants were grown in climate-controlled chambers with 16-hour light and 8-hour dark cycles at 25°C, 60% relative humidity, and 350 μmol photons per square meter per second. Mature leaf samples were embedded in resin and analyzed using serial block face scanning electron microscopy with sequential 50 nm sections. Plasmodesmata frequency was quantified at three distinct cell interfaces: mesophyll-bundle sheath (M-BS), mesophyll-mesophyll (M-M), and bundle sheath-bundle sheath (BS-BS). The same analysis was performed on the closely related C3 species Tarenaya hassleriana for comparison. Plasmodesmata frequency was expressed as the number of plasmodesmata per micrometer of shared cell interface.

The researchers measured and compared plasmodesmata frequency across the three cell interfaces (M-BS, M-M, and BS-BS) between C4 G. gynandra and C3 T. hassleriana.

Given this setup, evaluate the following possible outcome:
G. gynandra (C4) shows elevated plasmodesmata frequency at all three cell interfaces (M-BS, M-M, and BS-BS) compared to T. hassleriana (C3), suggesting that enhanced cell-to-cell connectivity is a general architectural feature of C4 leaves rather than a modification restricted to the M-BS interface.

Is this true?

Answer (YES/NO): YES